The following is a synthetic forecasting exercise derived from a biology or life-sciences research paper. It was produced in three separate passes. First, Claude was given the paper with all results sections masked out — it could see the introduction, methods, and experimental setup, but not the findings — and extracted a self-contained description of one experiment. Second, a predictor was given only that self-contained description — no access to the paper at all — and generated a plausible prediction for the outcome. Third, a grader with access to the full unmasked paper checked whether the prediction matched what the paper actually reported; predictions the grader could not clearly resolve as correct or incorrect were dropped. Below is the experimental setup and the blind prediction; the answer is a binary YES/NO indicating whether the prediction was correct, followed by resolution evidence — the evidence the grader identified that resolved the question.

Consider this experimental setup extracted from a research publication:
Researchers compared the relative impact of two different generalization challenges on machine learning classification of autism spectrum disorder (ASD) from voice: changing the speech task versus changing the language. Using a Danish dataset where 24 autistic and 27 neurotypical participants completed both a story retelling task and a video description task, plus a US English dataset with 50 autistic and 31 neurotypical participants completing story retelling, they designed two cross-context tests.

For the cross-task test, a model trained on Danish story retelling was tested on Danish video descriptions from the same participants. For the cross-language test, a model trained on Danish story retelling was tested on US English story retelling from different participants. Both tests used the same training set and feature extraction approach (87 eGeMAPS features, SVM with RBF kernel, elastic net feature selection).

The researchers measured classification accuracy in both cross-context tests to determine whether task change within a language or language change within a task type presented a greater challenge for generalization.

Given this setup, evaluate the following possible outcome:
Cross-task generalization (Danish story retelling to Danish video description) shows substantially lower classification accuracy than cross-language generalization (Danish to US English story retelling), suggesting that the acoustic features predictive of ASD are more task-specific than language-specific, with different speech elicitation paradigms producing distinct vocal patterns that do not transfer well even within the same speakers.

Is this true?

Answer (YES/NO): NO